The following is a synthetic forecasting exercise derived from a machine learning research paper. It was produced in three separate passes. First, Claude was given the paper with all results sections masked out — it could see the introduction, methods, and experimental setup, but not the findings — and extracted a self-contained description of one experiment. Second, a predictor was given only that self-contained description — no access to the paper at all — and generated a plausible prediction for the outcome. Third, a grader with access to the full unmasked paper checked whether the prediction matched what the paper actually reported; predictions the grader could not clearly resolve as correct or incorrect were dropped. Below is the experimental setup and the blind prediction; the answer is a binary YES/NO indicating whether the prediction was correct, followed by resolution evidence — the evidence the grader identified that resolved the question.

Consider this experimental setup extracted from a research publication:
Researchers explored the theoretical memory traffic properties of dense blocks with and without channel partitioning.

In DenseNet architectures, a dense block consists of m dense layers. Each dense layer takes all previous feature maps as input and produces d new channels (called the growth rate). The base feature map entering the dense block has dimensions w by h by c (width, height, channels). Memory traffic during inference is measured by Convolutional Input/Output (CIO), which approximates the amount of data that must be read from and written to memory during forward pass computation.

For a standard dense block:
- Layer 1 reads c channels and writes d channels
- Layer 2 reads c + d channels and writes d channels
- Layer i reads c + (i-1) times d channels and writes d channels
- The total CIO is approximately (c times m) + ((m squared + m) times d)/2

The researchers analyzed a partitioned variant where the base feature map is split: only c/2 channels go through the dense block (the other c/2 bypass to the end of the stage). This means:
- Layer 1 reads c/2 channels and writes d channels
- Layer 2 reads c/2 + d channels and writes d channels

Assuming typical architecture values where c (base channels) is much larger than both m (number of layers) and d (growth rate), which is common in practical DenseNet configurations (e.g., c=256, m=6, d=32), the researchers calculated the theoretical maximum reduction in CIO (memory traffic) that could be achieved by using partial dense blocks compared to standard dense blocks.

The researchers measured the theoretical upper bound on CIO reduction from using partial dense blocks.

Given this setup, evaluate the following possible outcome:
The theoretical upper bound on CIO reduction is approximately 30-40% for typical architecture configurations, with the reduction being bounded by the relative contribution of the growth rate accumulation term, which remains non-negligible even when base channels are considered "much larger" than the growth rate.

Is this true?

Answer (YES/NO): NO